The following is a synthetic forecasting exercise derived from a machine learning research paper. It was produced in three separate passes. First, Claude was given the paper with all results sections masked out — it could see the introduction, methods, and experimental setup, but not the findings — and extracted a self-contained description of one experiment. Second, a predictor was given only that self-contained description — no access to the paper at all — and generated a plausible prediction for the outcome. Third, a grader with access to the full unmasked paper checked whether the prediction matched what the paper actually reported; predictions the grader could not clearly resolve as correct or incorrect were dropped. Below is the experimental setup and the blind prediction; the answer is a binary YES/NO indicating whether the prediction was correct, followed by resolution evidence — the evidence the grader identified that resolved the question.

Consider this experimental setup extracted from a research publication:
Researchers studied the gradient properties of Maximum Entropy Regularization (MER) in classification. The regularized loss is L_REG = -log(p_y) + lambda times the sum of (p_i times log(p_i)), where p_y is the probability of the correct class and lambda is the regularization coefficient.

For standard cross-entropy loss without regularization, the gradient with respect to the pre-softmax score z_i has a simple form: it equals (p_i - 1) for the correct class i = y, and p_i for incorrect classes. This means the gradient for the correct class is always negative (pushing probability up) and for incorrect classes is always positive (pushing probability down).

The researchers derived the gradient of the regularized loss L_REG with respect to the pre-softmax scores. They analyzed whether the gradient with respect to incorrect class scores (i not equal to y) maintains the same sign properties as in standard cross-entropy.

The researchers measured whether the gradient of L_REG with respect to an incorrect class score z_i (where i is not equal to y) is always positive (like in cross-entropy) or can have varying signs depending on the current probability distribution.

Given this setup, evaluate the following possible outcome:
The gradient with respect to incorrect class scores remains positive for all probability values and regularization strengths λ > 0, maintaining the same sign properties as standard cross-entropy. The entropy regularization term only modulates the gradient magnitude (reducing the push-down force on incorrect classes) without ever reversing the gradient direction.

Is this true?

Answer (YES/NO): NO